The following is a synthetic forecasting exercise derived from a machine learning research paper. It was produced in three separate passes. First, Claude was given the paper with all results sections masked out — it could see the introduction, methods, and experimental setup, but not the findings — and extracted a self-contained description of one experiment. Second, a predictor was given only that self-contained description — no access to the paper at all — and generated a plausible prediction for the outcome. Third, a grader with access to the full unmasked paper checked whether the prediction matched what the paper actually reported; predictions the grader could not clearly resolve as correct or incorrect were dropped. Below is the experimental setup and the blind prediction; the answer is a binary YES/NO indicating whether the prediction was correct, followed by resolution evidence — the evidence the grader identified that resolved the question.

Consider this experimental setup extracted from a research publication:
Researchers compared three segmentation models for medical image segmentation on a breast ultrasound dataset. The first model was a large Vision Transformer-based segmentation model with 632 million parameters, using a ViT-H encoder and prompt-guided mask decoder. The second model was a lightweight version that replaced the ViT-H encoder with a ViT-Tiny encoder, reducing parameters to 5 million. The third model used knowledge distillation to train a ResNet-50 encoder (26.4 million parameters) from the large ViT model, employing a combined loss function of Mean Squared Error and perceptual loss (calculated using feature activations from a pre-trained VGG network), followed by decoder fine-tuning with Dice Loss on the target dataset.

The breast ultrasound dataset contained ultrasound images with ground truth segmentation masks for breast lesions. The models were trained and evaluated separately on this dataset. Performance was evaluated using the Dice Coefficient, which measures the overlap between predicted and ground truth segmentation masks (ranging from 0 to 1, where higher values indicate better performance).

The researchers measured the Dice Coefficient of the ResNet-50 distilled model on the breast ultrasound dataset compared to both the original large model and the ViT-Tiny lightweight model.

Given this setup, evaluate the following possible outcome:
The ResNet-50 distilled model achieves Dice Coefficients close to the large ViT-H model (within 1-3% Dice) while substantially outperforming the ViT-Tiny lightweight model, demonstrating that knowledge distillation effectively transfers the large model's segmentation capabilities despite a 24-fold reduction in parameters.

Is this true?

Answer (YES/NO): NO